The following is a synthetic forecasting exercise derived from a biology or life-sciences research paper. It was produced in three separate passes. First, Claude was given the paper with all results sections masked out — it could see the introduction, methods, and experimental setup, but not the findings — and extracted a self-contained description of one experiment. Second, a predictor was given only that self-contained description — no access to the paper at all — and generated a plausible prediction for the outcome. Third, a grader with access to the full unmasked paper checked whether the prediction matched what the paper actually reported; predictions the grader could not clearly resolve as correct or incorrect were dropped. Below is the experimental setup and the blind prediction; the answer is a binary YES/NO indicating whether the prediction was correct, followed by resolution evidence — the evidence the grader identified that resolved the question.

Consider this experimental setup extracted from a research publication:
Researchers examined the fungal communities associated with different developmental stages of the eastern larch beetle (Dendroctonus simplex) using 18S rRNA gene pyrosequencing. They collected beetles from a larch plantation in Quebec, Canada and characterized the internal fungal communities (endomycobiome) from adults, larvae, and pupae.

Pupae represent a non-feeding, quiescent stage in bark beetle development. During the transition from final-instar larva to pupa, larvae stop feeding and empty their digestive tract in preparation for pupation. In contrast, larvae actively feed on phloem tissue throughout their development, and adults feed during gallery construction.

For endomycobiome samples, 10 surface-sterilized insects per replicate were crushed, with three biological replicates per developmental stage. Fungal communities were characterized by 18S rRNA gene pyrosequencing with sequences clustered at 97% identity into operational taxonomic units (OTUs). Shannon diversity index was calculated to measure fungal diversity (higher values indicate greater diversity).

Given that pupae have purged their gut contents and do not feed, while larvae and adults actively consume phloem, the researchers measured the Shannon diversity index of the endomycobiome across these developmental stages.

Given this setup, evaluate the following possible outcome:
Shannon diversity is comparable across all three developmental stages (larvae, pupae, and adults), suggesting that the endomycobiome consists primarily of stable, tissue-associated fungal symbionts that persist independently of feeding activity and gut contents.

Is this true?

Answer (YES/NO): YES